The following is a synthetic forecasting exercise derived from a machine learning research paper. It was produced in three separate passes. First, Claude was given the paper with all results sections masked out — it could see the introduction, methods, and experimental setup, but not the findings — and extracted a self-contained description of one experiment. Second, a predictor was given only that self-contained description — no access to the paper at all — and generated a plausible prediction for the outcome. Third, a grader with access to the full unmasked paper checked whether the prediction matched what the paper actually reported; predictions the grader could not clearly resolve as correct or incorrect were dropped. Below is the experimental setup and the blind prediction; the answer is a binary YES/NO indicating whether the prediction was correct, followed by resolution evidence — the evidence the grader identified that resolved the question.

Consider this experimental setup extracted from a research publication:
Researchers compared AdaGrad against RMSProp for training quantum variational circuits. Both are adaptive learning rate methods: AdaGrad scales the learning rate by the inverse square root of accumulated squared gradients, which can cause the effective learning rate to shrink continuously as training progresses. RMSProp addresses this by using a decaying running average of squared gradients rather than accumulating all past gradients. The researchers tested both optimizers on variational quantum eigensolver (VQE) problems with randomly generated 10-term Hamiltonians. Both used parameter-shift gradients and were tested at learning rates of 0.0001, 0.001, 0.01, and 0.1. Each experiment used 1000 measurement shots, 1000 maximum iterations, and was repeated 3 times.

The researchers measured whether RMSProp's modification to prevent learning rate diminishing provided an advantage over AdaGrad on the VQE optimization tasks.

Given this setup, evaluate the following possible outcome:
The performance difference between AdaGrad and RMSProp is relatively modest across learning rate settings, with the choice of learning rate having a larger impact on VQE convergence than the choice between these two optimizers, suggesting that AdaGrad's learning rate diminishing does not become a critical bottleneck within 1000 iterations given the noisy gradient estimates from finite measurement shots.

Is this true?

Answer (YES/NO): NO